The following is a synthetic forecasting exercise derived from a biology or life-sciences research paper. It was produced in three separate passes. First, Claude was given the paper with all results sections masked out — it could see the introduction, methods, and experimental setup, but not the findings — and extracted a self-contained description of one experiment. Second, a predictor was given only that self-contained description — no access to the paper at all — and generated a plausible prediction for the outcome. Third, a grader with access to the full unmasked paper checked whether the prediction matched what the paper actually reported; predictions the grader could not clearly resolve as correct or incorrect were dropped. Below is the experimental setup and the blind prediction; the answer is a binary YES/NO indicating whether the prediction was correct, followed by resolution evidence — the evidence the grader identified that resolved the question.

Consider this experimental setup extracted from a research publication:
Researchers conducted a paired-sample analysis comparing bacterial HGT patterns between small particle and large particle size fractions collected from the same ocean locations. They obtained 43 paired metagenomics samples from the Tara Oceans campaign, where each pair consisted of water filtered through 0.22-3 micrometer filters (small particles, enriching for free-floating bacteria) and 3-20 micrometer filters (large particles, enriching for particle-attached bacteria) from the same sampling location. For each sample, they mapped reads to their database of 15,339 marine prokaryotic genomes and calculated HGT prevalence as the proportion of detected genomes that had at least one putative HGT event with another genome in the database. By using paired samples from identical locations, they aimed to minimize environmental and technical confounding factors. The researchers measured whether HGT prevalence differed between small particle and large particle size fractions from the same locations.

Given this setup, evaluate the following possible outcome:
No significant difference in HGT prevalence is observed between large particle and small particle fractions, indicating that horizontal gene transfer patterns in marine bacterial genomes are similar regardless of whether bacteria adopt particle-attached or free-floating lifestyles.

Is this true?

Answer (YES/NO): NO